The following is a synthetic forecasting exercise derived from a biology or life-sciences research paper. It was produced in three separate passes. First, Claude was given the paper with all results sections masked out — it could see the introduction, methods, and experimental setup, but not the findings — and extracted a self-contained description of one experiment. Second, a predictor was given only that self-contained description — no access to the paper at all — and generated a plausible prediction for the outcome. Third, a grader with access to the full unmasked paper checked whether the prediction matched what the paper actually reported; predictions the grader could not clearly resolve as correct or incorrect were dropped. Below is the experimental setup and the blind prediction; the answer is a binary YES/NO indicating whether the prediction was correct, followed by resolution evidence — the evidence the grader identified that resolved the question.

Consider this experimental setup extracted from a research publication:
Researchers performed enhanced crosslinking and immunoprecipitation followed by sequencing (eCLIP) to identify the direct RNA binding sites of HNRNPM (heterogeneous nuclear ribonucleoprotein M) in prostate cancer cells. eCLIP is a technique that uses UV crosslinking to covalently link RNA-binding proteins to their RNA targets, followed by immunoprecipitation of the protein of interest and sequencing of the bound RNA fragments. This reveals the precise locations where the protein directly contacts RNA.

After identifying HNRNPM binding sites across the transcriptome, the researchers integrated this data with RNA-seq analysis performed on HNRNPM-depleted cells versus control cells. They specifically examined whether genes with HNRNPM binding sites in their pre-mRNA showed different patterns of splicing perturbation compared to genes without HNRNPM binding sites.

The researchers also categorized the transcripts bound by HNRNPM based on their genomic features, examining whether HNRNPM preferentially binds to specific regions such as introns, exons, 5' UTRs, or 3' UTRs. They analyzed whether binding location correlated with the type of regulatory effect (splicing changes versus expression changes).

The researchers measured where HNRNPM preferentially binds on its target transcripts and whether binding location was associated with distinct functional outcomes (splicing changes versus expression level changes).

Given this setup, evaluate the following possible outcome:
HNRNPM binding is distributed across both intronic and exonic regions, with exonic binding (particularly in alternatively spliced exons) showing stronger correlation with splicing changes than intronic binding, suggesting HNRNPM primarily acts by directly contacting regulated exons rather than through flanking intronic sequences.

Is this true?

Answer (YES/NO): NO